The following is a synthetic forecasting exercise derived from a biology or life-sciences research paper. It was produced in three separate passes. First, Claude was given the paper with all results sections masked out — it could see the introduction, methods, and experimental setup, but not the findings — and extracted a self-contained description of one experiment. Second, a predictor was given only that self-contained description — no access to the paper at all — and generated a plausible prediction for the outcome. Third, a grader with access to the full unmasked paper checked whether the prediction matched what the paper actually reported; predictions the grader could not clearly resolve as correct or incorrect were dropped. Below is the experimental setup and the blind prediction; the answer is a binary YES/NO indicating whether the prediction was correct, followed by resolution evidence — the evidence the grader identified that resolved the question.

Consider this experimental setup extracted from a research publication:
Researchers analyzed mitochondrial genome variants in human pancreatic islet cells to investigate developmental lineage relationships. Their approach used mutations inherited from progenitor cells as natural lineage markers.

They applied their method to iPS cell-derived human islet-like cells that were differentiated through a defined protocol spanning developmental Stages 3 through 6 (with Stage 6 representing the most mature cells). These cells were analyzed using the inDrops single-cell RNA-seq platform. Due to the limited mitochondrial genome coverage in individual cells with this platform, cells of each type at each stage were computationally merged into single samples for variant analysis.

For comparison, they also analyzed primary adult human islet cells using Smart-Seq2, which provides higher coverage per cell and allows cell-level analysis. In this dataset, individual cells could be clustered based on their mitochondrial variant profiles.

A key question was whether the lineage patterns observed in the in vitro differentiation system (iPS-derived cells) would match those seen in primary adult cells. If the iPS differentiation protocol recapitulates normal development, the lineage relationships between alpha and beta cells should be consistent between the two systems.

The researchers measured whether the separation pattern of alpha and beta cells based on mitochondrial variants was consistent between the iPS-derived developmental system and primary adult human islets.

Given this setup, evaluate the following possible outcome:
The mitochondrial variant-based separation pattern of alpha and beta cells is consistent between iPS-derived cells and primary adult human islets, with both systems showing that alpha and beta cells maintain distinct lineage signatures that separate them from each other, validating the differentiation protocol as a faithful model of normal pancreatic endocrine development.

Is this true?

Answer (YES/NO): YES